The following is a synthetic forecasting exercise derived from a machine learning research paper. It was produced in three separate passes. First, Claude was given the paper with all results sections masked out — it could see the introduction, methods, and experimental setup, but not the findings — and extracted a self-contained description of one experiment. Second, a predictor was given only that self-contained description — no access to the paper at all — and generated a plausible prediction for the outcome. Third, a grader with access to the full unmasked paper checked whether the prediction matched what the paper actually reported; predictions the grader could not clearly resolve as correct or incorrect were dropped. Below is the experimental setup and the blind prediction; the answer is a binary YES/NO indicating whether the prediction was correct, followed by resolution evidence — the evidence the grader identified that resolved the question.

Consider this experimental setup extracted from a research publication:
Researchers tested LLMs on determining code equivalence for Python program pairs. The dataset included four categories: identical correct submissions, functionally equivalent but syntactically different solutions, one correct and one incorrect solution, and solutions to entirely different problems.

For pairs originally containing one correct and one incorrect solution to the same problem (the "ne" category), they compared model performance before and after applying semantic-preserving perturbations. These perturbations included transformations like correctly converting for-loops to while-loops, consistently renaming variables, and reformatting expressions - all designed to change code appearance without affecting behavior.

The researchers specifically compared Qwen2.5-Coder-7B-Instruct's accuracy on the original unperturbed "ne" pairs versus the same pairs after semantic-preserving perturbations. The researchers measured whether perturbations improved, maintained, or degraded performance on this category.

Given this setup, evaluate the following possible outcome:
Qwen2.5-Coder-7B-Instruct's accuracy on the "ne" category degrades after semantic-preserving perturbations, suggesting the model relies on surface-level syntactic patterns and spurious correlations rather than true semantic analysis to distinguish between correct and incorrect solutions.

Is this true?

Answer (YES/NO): NO